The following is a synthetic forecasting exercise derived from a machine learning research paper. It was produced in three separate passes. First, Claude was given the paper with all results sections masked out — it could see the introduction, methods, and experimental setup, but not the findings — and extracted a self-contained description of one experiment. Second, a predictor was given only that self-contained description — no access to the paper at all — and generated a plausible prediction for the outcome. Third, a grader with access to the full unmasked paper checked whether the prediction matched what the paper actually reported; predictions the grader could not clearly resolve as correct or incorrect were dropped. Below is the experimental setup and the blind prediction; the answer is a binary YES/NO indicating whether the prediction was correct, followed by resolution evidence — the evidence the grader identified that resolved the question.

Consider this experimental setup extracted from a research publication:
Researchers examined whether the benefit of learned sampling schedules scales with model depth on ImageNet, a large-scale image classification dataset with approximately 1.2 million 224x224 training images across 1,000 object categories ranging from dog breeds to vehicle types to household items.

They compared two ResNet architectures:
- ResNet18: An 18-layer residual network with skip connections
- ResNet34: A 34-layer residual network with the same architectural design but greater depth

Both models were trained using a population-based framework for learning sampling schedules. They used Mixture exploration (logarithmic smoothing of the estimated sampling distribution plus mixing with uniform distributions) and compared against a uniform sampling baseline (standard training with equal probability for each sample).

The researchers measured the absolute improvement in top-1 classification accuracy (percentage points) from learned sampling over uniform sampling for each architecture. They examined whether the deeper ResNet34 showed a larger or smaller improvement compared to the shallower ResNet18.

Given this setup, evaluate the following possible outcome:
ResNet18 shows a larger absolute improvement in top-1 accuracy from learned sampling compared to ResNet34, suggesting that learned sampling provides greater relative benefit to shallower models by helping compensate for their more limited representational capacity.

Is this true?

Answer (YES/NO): NO